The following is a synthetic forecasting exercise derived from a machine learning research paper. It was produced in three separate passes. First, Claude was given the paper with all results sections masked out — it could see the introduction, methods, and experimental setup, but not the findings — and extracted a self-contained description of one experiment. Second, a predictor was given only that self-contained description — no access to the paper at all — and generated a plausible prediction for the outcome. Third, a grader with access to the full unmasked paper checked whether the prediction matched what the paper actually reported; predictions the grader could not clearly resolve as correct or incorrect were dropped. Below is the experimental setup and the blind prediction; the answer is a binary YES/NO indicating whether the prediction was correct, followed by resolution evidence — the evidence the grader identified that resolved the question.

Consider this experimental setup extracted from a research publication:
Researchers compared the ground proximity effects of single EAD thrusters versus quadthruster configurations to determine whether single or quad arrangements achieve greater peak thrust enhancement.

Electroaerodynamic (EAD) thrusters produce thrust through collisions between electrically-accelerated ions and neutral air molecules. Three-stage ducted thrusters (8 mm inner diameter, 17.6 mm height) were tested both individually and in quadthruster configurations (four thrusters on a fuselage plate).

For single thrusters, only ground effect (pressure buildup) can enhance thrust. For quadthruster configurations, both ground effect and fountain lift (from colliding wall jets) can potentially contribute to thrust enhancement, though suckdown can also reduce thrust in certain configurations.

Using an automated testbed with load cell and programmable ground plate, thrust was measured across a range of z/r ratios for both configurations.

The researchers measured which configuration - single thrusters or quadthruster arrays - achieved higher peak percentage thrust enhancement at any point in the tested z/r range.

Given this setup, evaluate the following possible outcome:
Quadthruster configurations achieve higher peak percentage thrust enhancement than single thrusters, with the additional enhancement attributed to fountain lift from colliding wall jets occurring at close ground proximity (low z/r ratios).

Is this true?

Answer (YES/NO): NO